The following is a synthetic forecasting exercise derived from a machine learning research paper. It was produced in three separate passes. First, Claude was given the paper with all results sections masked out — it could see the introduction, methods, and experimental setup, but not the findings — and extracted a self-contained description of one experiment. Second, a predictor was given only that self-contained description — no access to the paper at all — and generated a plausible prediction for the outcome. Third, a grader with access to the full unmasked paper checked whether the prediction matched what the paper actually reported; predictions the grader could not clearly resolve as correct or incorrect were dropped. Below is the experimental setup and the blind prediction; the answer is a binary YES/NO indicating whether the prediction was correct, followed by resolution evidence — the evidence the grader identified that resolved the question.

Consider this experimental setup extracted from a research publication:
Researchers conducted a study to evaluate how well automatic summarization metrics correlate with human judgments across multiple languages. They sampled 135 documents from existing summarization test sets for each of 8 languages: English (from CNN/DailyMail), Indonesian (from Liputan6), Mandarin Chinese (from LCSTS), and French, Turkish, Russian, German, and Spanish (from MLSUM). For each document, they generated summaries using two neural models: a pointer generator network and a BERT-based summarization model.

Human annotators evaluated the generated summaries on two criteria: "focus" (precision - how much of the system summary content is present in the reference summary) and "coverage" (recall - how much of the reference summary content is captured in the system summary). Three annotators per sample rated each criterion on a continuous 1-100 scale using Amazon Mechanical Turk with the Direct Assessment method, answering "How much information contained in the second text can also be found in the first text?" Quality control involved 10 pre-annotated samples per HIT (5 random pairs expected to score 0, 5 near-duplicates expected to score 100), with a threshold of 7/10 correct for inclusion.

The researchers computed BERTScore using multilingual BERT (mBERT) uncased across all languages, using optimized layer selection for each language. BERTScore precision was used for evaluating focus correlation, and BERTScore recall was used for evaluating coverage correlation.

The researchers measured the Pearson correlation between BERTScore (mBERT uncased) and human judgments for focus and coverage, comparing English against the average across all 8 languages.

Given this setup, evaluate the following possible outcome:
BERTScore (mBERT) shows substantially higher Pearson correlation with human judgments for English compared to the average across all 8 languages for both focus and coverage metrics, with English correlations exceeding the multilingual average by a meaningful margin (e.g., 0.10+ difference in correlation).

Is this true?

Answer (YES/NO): NO